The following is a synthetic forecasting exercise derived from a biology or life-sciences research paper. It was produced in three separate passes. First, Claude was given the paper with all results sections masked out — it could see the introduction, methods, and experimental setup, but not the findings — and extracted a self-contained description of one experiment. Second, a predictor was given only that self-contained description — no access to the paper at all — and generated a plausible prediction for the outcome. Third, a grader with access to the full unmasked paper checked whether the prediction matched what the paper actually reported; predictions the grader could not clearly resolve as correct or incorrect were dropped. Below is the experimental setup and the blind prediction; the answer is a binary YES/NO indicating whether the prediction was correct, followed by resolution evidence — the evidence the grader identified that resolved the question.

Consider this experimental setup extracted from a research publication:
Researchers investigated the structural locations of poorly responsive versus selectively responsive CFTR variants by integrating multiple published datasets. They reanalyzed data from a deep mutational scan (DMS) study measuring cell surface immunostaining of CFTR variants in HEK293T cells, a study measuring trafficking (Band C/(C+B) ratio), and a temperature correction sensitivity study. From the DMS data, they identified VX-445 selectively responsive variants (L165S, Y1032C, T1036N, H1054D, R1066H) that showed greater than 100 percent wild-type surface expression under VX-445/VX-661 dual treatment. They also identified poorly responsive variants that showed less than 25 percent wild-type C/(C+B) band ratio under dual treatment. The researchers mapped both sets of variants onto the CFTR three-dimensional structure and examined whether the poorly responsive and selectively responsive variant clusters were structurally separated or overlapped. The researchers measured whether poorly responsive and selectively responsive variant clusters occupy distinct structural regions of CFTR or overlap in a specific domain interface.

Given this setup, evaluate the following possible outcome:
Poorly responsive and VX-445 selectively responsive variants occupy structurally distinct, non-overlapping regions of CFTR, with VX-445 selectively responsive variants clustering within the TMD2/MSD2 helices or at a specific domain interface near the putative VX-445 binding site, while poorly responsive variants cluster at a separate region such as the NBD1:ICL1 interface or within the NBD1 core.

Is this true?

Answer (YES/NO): NO